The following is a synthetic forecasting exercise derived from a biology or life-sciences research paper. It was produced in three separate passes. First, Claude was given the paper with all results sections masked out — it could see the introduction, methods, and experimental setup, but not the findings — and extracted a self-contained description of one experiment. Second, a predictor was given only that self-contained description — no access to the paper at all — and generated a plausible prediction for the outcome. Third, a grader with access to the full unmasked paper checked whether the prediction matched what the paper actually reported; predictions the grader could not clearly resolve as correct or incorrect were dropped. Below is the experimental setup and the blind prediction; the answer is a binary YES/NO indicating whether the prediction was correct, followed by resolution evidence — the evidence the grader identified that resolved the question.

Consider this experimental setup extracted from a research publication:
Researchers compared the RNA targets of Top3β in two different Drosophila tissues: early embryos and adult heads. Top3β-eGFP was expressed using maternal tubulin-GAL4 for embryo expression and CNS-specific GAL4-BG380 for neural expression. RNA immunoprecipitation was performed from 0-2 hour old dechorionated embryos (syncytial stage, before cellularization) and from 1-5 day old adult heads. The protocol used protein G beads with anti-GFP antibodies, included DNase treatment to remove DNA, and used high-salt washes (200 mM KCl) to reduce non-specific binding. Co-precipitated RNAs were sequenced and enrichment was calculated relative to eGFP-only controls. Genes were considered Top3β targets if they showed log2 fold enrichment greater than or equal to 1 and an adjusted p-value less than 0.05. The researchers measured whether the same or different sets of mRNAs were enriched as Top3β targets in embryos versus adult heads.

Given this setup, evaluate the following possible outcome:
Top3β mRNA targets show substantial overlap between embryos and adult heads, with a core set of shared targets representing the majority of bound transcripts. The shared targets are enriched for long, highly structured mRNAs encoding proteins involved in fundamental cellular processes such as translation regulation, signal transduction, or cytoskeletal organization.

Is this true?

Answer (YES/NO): NO